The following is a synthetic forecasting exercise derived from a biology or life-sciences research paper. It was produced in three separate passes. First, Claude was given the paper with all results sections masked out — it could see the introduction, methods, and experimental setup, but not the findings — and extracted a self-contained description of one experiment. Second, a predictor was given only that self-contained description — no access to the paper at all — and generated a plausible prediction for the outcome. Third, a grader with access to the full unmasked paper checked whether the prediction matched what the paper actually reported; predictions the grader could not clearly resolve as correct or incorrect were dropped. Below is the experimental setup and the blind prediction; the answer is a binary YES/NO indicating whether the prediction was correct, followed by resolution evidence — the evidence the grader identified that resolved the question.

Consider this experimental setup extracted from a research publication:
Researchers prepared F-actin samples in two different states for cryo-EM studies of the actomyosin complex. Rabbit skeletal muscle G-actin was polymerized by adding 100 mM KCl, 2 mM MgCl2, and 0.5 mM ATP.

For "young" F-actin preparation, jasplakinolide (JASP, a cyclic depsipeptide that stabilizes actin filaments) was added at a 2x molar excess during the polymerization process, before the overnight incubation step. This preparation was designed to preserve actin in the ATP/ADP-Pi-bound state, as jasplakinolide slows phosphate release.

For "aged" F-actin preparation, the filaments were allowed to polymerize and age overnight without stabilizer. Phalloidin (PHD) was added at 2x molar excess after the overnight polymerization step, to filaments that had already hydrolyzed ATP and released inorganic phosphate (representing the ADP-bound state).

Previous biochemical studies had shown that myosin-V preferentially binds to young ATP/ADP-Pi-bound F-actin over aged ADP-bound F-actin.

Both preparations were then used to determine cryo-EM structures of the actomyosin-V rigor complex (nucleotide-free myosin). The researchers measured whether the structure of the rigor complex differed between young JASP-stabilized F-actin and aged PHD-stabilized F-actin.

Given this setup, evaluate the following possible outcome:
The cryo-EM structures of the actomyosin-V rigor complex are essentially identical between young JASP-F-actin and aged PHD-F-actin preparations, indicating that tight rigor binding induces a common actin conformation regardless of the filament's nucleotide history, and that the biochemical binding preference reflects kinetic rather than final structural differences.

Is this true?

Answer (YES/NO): YES